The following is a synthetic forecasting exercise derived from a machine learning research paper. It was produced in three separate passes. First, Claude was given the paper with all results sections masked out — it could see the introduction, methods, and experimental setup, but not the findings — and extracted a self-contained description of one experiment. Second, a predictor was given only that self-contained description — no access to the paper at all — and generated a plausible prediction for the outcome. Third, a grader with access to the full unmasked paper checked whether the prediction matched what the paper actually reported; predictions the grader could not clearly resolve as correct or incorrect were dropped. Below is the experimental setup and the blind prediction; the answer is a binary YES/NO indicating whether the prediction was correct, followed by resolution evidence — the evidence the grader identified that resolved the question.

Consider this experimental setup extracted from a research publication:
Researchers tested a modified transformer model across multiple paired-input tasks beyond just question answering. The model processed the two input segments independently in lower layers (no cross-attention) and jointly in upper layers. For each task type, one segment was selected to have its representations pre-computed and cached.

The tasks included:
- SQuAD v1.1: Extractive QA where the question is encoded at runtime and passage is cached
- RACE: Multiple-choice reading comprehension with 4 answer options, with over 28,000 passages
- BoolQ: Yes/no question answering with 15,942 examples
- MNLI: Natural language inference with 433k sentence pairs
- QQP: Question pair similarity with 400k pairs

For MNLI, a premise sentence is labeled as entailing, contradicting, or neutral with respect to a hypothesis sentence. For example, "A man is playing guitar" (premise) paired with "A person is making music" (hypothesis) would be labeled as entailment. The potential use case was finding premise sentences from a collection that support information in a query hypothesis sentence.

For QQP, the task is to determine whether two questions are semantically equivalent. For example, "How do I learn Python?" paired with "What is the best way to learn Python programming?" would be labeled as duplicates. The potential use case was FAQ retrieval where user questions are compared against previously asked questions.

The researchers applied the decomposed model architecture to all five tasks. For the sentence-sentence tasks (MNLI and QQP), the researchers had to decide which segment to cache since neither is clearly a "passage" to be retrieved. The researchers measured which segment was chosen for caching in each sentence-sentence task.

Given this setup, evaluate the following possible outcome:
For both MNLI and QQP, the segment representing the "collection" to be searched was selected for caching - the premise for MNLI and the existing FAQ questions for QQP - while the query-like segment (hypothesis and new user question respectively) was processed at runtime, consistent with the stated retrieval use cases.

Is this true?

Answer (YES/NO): YES